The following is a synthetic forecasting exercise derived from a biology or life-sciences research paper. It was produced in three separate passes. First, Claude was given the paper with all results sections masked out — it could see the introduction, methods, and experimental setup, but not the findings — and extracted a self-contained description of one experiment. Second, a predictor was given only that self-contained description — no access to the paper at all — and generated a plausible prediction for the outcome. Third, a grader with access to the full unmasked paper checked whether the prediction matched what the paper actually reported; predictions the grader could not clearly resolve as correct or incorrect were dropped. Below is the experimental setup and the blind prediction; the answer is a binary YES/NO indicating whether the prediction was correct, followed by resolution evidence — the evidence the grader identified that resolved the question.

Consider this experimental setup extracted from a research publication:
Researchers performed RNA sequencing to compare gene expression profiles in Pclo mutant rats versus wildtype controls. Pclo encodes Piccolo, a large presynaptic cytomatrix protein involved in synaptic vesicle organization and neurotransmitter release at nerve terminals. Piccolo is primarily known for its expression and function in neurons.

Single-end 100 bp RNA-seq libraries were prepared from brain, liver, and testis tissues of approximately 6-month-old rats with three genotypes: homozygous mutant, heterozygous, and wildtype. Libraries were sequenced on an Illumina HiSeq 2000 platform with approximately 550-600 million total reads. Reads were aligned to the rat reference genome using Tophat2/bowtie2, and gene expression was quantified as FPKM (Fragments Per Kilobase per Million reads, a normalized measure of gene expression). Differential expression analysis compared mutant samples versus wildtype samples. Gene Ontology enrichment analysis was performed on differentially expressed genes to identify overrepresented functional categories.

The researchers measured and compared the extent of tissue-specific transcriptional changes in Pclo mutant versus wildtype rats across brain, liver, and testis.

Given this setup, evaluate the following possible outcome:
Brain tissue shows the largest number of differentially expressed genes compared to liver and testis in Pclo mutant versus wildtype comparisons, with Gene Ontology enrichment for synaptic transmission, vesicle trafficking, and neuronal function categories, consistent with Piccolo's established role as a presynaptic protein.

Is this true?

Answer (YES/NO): YES